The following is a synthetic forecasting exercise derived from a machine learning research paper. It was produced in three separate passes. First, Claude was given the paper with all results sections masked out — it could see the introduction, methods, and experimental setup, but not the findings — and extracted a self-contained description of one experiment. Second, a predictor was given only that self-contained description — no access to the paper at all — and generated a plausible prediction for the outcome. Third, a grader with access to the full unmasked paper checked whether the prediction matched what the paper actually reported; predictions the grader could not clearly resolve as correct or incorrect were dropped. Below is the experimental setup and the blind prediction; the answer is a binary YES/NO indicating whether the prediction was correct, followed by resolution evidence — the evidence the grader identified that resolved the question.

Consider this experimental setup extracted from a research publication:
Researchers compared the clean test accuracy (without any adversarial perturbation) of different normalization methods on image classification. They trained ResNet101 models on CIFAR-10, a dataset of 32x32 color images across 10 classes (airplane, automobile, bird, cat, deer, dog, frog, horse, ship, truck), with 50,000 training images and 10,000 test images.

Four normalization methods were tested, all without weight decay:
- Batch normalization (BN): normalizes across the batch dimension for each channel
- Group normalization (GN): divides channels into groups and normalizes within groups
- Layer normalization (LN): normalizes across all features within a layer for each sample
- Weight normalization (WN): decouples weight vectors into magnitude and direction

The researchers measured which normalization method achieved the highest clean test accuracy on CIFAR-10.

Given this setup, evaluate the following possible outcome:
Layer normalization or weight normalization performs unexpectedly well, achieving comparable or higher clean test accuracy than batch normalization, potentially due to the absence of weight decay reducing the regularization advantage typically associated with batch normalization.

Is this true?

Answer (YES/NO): NO